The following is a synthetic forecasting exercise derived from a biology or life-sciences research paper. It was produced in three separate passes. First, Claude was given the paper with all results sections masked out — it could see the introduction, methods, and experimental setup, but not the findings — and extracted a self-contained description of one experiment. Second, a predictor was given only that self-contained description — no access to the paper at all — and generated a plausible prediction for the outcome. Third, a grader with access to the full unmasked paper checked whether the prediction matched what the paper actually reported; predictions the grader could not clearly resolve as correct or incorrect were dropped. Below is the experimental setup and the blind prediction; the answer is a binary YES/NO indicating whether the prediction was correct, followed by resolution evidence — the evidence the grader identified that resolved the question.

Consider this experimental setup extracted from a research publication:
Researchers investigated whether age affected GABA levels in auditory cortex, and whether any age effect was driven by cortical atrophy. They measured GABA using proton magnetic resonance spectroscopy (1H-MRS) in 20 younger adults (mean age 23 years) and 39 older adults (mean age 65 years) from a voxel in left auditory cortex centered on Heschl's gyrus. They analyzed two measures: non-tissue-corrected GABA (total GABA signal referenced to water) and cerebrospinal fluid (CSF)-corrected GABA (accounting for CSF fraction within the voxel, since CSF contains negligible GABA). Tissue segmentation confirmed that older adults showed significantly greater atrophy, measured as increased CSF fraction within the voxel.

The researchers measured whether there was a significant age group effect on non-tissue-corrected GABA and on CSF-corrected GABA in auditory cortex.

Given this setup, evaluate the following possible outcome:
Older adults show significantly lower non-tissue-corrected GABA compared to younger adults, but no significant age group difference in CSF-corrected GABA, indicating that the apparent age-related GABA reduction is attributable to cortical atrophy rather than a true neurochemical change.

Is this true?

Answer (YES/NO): YES